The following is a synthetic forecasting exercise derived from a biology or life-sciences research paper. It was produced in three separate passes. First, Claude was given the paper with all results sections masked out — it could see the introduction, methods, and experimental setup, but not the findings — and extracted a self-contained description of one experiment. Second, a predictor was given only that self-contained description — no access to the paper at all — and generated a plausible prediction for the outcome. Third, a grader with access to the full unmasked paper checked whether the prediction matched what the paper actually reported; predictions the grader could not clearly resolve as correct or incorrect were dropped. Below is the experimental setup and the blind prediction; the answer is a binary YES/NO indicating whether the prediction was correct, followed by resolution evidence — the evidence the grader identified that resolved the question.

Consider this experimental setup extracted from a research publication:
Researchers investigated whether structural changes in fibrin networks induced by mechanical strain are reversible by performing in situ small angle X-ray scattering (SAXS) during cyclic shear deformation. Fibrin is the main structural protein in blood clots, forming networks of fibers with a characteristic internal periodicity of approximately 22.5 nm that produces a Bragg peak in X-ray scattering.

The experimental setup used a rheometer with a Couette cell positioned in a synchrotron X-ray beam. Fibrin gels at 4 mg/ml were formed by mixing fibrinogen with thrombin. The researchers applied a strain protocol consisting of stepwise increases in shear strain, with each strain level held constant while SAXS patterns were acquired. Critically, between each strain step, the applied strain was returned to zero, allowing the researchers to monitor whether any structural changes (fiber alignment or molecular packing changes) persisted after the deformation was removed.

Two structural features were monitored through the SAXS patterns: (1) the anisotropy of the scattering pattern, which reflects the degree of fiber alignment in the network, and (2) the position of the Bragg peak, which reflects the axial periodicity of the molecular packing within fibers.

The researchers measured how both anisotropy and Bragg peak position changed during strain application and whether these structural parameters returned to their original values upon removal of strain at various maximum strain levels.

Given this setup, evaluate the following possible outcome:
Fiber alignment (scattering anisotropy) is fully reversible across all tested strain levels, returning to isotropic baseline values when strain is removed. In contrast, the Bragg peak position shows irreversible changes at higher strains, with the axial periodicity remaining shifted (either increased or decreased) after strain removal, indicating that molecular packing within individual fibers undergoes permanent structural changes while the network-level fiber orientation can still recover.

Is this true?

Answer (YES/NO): YES